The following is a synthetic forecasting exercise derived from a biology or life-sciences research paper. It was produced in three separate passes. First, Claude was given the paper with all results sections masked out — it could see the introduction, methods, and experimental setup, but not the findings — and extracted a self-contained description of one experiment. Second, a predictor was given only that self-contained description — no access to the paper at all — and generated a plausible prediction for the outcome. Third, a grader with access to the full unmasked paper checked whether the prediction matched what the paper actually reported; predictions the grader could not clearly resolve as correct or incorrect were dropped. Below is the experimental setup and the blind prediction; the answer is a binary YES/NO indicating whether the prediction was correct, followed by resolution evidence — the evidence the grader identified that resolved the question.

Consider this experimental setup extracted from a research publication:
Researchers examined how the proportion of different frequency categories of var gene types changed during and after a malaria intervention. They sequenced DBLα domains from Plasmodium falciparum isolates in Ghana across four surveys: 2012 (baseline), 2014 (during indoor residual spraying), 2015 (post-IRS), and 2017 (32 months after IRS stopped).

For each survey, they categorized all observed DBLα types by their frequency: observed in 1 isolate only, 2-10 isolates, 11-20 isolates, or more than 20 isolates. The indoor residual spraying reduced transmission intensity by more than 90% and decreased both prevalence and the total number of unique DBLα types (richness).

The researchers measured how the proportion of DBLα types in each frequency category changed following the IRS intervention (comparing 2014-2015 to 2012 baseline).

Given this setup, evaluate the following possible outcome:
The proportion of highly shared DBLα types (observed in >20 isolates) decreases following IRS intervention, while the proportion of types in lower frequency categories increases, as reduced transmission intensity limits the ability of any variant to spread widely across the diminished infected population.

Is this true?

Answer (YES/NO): YES